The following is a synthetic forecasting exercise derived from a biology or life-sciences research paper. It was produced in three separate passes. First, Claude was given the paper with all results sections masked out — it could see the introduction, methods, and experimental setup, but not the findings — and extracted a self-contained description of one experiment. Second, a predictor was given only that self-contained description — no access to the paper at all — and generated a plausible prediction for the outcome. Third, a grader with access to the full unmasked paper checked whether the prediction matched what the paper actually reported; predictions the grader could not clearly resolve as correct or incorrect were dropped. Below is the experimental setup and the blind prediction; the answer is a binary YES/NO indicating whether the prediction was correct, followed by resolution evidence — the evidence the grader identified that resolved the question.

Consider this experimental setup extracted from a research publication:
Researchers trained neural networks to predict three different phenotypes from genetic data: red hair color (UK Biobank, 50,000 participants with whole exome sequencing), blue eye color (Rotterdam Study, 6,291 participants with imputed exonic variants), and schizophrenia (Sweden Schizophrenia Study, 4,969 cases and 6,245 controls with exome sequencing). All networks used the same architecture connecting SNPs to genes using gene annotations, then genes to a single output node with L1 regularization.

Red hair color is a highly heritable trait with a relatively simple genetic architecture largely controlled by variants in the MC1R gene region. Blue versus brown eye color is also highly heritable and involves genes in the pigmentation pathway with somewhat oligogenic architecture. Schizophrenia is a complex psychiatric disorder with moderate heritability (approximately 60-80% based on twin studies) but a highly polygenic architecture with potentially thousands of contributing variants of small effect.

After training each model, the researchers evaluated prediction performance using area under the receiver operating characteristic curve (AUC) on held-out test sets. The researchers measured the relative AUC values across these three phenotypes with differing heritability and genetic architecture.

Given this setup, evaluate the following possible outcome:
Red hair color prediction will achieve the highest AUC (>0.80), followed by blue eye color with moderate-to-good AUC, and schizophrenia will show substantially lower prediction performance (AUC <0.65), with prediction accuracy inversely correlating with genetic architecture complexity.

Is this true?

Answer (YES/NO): NO